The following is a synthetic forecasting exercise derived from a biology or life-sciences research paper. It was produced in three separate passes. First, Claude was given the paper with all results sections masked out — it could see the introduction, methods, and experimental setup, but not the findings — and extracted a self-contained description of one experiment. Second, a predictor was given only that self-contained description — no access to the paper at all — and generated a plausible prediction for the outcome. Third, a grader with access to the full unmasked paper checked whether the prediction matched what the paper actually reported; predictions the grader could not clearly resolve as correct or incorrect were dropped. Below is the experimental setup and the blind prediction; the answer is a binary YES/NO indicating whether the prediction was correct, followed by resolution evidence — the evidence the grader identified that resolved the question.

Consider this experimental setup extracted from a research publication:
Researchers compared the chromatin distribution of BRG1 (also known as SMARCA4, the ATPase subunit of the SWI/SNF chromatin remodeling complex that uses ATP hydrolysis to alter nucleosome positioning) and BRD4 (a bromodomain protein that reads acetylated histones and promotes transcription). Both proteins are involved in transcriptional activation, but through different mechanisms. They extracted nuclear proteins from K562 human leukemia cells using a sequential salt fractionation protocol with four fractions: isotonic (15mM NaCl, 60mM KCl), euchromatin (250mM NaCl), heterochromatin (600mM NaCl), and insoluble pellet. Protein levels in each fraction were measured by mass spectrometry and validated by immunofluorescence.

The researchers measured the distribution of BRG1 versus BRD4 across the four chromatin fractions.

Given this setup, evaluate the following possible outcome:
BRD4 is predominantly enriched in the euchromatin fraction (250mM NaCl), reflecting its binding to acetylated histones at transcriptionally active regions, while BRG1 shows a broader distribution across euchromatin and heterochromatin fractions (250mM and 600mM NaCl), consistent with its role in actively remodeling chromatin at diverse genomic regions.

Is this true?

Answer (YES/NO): NO